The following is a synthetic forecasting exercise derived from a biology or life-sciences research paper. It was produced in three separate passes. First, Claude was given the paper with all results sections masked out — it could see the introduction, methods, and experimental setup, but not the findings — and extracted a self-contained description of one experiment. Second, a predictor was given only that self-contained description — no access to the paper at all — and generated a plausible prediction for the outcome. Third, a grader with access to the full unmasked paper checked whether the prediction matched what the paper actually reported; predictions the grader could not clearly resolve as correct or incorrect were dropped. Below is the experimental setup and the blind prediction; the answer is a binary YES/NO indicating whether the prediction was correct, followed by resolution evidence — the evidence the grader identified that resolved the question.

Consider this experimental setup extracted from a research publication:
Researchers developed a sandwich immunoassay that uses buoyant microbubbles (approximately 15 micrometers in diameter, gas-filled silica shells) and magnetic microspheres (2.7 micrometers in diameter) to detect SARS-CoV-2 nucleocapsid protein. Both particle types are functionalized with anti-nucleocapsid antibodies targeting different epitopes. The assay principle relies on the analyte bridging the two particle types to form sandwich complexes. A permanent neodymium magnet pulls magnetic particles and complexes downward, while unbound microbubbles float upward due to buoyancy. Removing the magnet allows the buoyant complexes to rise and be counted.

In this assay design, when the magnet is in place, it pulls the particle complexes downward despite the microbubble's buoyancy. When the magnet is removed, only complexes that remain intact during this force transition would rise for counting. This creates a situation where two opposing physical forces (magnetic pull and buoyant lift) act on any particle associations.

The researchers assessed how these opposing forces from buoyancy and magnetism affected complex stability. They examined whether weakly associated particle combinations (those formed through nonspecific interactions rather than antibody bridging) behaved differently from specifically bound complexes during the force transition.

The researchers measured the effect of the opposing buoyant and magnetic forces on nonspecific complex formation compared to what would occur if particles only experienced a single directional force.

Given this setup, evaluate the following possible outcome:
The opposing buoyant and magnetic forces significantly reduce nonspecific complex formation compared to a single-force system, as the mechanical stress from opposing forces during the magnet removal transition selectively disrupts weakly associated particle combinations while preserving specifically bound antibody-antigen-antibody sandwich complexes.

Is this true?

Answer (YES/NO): YES